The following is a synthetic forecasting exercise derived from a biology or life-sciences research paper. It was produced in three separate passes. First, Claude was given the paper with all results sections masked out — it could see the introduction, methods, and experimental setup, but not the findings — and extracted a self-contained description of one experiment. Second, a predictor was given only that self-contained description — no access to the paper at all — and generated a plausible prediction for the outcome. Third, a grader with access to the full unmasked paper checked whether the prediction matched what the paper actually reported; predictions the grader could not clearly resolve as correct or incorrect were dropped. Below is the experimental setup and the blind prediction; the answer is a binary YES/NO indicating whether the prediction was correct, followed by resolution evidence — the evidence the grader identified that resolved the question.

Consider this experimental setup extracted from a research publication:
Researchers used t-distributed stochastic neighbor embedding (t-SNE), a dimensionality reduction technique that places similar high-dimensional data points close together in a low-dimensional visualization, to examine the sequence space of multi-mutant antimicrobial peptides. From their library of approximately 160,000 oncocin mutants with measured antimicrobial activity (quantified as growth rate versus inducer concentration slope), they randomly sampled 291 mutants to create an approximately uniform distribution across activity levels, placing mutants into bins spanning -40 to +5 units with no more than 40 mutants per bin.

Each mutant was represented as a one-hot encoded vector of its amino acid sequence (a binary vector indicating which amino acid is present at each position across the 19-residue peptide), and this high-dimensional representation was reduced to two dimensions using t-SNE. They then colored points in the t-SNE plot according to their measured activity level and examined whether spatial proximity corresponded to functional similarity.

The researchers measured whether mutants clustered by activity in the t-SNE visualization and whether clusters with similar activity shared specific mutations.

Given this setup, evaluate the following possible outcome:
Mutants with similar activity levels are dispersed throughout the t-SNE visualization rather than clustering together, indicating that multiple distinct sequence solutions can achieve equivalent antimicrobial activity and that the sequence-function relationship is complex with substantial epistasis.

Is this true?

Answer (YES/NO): NO